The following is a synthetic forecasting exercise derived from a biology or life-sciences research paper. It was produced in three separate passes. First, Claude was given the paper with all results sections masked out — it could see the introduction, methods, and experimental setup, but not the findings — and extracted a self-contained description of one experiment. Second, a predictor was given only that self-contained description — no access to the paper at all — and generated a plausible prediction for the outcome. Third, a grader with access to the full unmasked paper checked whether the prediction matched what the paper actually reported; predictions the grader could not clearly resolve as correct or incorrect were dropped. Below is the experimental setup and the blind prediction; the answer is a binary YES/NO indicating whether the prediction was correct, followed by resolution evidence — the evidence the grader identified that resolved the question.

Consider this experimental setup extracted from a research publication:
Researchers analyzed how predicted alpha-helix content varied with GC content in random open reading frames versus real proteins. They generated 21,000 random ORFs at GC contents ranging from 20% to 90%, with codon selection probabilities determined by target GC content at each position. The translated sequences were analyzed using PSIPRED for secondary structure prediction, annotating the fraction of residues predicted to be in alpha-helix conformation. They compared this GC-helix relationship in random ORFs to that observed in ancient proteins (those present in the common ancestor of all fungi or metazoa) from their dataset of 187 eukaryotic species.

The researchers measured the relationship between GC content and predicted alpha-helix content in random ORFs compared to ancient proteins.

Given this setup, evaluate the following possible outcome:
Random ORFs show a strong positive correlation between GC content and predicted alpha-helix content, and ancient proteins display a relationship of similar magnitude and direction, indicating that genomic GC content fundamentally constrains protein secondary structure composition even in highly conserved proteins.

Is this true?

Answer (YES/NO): NO